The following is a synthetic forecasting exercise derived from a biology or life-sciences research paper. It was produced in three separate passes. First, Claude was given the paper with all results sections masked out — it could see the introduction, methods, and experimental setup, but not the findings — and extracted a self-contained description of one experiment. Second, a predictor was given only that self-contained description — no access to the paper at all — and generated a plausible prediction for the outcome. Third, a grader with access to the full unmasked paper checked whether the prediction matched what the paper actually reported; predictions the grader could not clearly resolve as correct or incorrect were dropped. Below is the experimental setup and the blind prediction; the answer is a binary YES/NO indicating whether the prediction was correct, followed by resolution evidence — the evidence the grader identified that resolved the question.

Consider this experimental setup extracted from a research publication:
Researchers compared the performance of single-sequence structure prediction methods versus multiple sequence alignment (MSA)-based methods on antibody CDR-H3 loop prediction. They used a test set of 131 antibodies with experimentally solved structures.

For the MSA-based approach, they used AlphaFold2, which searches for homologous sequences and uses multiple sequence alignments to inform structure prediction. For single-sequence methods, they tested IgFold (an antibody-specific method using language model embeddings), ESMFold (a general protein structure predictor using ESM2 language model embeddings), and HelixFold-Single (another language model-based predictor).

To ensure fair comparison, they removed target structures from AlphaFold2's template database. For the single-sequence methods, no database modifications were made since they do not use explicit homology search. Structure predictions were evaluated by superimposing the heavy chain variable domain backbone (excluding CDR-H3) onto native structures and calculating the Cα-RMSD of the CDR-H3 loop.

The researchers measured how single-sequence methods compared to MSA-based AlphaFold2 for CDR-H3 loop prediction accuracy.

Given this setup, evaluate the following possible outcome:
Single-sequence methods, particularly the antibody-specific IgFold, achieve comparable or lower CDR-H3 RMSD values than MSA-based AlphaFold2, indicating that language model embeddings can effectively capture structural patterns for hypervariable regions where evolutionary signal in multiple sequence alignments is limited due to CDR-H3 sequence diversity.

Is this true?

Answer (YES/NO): NO